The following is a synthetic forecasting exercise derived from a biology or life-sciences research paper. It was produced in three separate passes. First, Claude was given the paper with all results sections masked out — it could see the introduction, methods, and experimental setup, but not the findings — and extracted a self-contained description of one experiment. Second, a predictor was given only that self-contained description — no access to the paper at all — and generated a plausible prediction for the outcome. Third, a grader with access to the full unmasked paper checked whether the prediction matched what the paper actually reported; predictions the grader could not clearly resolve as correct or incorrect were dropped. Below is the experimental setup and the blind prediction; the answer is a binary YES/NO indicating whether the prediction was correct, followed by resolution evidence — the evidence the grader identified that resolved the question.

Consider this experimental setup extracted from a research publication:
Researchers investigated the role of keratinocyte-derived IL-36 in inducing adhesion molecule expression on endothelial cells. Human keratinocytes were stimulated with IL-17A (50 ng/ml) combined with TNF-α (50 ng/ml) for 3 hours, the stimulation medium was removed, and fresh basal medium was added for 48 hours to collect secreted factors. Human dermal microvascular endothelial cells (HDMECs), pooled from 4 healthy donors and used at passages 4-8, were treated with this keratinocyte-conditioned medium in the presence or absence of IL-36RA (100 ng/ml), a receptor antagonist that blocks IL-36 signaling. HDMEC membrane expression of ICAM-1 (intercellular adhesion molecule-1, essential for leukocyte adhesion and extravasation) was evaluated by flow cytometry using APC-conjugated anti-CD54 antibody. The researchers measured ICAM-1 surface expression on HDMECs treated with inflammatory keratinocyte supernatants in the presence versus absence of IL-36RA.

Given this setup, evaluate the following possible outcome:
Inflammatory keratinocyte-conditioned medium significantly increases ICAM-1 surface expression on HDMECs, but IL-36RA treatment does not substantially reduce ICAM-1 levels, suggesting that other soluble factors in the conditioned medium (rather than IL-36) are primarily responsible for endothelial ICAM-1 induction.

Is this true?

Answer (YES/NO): NO